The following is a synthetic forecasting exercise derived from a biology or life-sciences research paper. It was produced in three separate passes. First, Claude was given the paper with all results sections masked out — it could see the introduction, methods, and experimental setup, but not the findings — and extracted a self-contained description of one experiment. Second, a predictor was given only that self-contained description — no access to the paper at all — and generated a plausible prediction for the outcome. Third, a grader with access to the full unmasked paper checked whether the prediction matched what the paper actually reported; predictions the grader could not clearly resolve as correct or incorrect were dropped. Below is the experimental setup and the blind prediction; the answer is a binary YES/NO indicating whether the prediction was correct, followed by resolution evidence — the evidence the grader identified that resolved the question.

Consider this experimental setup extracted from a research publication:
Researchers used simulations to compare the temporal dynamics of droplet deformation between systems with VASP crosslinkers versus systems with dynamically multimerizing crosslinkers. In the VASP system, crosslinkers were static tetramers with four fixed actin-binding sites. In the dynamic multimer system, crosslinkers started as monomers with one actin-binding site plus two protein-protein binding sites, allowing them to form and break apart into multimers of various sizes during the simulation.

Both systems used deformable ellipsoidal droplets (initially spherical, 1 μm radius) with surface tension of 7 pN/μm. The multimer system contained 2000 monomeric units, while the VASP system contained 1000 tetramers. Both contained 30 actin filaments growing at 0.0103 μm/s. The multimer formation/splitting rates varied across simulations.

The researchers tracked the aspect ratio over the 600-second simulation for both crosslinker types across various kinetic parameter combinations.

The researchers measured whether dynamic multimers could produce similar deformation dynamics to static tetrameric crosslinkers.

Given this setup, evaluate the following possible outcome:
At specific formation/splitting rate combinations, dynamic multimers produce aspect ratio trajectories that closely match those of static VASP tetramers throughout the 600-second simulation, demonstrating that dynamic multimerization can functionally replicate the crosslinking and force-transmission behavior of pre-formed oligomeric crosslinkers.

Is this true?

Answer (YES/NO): NO